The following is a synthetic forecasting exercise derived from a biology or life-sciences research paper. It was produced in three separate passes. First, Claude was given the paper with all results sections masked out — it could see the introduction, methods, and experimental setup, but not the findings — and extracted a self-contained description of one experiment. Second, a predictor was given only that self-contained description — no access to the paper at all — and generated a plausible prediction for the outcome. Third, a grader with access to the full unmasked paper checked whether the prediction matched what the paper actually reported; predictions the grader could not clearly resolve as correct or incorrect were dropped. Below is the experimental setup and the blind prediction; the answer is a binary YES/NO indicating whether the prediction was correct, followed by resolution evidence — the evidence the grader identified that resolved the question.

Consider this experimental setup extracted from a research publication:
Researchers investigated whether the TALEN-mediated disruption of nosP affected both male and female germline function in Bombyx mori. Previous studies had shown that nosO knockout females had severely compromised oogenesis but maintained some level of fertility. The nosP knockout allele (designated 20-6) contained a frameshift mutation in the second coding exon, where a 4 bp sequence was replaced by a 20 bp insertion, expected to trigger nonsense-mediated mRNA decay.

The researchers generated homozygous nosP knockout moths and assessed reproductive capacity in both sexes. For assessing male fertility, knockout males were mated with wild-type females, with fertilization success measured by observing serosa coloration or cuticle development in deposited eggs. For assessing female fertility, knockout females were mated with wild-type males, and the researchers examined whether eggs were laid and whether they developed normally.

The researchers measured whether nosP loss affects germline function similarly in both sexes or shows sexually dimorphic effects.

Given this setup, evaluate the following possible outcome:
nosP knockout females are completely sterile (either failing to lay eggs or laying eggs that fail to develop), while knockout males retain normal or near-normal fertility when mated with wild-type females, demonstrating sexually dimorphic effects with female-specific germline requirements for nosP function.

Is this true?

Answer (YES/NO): NO